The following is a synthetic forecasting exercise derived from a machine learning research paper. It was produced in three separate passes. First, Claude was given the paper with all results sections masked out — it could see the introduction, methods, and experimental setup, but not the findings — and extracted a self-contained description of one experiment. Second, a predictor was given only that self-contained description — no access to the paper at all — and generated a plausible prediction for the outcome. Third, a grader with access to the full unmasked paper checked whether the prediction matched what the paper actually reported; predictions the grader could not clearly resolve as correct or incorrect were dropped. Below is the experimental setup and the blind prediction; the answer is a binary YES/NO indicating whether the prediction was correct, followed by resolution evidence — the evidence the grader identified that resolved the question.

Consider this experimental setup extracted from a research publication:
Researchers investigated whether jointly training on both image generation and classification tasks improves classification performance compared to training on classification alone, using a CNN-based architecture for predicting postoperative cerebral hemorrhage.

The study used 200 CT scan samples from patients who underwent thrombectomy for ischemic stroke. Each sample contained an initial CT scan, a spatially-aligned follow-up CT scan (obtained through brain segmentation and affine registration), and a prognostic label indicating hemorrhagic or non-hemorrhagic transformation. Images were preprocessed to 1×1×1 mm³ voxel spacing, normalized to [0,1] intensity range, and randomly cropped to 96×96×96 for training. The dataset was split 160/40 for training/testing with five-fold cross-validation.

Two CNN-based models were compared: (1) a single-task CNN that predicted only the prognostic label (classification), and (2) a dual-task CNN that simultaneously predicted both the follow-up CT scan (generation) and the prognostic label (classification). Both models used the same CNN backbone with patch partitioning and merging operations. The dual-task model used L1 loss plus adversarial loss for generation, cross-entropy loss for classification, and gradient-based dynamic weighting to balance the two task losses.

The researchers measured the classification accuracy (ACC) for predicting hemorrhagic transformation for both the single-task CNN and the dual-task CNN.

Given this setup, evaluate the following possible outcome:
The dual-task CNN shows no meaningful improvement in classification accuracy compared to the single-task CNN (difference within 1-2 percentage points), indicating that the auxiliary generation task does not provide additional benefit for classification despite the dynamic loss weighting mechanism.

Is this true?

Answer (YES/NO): NO